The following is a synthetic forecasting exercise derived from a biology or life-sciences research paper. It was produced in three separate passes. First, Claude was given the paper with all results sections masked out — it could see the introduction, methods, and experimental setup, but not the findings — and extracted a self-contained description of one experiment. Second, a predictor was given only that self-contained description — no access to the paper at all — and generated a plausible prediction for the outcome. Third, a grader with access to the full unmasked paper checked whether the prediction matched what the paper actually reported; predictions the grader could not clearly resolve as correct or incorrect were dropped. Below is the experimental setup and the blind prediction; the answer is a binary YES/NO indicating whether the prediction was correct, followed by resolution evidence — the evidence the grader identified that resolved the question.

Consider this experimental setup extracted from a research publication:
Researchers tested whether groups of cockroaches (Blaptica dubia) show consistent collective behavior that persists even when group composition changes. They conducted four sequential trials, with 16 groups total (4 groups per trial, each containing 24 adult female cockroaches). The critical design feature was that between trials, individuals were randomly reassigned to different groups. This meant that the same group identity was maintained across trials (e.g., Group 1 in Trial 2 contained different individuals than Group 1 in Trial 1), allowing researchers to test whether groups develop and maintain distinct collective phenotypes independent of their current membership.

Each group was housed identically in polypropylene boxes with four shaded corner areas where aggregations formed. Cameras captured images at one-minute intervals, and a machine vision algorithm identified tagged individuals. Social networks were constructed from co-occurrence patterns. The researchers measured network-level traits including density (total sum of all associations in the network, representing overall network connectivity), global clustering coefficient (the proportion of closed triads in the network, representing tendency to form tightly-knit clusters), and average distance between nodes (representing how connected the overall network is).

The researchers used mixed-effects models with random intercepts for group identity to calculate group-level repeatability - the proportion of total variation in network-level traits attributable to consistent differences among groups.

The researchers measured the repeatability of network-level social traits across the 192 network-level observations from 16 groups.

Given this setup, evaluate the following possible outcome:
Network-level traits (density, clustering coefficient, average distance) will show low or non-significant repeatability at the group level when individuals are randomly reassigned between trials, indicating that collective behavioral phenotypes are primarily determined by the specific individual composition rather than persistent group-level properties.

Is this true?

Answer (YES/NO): NO